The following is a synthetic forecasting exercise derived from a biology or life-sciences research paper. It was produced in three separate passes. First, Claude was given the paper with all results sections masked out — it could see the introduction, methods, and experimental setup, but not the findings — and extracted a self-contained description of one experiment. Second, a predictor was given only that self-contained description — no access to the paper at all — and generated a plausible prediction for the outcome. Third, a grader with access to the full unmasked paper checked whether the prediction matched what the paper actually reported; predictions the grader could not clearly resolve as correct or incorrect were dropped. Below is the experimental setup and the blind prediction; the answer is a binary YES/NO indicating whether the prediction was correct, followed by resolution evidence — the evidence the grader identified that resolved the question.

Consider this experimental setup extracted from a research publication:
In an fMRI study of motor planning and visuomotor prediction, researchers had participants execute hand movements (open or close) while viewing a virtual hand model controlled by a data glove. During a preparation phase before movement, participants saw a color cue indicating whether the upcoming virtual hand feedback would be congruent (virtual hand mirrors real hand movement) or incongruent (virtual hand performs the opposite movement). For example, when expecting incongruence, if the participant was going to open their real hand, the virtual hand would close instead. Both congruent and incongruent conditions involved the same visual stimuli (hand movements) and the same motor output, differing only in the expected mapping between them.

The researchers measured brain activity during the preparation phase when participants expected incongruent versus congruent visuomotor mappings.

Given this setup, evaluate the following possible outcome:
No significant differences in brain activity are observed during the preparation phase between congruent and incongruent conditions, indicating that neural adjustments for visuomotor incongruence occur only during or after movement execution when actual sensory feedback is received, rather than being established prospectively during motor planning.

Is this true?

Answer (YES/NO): NO